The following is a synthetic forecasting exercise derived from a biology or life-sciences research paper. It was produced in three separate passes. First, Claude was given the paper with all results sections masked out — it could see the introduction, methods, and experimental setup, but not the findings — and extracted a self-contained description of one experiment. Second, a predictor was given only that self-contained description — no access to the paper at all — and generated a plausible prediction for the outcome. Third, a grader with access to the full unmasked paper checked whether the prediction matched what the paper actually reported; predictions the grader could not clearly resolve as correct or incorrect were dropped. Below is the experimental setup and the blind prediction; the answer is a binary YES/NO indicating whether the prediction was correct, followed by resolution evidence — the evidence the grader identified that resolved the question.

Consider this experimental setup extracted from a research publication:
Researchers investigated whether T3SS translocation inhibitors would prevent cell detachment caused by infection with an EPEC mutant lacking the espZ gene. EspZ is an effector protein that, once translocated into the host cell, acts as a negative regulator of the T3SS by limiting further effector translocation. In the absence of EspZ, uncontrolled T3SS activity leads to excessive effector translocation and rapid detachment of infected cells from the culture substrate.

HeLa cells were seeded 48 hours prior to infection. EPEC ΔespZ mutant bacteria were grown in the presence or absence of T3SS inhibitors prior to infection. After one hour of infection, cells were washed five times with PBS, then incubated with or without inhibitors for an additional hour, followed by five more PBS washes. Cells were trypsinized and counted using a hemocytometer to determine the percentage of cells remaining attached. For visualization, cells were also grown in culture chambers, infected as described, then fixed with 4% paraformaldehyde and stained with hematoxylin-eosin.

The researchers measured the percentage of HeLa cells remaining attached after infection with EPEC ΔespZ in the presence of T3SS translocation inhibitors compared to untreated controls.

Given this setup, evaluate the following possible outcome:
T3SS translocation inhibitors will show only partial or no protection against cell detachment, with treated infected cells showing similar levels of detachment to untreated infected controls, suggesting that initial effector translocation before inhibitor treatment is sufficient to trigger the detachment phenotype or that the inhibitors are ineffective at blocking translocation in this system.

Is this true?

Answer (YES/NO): NO